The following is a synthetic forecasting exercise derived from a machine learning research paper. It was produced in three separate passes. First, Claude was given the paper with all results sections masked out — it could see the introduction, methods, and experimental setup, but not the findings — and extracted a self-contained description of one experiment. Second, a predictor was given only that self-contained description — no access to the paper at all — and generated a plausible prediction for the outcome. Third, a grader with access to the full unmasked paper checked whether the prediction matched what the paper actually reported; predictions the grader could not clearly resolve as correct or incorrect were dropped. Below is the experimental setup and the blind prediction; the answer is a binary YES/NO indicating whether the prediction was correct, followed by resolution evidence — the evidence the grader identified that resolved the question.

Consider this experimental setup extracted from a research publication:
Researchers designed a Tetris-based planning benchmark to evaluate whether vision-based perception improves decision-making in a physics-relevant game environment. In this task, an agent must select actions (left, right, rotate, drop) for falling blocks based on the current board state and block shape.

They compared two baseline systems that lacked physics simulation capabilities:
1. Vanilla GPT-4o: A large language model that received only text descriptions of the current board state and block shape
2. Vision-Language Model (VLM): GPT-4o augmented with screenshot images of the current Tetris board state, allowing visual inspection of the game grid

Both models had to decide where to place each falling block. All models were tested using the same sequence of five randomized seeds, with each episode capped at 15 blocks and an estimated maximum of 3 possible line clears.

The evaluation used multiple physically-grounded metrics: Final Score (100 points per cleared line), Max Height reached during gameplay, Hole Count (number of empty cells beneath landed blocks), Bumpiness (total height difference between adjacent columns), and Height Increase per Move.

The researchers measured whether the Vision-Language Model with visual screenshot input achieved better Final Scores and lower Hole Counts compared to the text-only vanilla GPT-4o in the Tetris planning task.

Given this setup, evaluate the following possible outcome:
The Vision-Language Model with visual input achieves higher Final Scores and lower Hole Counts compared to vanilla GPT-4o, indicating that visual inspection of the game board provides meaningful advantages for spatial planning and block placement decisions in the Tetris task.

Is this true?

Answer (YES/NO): NO